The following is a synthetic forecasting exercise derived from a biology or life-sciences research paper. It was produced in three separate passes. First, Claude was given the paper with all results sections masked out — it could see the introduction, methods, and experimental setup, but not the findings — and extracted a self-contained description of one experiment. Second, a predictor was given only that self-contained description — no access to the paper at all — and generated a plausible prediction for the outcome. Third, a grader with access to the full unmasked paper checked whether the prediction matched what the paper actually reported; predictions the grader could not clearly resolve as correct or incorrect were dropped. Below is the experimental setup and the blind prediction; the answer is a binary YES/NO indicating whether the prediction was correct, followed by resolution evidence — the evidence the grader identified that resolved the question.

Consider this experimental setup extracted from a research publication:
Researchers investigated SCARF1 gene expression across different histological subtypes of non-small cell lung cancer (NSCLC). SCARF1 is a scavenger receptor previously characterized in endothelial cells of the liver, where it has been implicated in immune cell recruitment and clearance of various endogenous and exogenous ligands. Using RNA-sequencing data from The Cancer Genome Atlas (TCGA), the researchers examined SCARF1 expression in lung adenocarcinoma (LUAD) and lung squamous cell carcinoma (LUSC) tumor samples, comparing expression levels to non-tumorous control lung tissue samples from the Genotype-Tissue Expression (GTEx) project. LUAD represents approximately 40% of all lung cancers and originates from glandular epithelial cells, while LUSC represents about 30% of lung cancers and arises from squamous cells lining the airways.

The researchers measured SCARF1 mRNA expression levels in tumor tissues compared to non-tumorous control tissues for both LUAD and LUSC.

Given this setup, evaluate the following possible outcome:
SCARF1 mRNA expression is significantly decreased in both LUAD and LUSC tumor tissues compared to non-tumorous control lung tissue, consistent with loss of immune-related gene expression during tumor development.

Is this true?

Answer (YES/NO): YES